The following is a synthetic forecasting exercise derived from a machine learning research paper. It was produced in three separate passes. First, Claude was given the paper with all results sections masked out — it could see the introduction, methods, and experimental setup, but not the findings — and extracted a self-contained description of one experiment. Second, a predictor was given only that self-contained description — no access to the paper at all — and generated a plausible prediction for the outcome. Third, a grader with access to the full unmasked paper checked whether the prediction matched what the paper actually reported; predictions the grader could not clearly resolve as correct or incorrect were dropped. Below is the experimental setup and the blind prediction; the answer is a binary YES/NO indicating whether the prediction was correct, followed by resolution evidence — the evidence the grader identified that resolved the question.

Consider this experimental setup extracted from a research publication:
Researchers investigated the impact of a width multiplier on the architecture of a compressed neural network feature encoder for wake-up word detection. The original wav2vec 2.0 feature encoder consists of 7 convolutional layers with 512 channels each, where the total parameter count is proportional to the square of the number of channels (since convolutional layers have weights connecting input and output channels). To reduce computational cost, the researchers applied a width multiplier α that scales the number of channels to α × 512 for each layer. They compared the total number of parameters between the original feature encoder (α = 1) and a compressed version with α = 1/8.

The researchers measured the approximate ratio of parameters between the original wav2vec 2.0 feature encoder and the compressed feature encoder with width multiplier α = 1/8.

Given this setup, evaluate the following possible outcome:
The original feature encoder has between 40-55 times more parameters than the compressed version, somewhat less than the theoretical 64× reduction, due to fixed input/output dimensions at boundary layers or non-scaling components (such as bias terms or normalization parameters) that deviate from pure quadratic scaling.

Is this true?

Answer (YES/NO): NO